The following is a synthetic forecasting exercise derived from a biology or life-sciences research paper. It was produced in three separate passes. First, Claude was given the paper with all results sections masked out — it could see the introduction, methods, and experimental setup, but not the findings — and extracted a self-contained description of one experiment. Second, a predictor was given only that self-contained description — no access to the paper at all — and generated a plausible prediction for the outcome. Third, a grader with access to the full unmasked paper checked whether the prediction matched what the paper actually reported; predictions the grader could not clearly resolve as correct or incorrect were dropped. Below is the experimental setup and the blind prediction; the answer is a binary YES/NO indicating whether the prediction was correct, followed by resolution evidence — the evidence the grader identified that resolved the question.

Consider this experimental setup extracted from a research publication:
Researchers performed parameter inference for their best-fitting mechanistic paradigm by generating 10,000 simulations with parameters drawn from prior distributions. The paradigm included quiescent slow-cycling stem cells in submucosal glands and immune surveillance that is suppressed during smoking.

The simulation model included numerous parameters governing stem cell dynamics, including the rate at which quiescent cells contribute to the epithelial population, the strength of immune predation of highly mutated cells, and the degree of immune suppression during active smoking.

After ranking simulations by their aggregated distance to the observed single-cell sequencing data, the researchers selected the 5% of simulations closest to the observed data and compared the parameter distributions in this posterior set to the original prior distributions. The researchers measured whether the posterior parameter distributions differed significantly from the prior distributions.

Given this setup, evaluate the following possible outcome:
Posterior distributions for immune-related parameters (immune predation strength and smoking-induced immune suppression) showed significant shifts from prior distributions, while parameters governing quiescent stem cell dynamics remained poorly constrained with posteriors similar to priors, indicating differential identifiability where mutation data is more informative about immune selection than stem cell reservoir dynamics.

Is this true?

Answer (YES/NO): NO